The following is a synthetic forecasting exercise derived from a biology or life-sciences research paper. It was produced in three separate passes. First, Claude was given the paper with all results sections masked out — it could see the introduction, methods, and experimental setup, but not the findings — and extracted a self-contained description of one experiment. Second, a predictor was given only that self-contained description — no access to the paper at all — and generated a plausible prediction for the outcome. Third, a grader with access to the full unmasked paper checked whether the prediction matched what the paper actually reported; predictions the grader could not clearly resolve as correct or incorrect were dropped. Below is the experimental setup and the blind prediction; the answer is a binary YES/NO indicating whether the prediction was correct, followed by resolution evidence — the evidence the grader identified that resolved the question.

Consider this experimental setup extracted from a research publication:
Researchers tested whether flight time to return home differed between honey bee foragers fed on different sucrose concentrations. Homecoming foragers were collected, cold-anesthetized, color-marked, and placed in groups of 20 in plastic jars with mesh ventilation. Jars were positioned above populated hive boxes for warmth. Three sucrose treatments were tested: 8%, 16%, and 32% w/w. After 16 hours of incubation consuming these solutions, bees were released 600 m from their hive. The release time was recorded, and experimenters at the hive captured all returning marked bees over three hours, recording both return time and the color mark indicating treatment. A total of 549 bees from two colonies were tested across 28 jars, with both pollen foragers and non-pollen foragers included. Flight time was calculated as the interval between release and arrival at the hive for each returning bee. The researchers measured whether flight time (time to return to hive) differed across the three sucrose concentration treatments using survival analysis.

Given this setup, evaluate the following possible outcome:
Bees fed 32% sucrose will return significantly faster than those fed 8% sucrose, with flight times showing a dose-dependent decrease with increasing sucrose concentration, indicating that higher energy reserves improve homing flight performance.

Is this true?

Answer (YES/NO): NO